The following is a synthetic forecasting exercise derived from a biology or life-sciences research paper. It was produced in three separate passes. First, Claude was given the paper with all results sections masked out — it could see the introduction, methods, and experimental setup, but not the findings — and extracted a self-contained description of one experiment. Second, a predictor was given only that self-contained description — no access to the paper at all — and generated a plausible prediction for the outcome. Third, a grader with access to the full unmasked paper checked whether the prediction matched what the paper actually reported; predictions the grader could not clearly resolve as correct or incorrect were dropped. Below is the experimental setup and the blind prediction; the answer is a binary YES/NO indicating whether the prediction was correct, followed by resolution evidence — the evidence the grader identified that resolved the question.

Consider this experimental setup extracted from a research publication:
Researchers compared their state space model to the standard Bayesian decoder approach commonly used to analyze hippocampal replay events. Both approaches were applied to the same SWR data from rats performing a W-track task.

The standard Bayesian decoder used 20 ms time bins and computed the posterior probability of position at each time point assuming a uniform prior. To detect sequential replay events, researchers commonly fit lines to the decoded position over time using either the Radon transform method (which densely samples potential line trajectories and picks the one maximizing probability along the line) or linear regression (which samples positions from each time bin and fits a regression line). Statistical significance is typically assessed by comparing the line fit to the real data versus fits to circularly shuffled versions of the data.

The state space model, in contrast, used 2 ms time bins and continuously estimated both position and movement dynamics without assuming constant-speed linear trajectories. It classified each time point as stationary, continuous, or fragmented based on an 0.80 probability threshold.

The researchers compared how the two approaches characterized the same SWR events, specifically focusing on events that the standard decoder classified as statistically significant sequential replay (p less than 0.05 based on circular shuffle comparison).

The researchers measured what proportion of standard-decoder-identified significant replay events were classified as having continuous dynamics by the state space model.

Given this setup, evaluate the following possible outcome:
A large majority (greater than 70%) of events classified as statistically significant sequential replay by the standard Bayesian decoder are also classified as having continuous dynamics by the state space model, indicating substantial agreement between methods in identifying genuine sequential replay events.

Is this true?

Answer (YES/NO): NO